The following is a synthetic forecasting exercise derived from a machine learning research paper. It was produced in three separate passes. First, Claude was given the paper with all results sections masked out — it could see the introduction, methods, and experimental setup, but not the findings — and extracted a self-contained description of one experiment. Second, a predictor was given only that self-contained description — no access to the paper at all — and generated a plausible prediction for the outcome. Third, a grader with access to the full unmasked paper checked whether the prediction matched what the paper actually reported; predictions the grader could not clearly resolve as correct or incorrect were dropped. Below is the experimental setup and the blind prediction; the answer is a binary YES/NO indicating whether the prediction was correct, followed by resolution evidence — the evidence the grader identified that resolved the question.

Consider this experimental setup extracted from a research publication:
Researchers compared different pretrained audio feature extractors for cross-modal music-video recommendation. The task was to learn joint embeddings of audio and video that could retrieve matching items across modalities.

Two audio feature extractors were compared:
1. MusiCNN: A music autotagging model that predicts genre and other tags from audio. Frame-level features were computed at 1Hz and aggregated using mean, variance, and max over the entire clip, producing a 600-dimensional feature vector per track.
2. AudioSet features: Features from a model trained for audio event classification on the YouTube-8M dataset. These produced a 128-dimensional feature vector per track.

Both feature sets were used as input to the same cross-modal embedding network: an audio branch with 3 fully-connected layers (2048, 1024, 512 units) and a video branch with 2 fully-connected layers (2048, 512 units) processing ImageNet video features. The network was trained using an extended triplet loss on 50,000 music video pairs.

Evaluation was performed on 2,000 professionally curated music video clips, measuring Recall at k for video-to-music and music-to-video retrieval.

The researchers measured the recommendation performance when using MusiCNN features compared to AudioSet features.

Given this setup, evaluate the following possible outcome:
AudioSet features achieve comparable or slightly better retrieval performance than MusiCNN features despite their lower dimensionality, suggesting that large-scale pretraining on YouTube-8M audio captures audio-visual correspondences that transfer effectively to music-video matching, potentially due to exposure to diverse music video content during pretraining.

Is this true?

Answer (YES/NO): NO